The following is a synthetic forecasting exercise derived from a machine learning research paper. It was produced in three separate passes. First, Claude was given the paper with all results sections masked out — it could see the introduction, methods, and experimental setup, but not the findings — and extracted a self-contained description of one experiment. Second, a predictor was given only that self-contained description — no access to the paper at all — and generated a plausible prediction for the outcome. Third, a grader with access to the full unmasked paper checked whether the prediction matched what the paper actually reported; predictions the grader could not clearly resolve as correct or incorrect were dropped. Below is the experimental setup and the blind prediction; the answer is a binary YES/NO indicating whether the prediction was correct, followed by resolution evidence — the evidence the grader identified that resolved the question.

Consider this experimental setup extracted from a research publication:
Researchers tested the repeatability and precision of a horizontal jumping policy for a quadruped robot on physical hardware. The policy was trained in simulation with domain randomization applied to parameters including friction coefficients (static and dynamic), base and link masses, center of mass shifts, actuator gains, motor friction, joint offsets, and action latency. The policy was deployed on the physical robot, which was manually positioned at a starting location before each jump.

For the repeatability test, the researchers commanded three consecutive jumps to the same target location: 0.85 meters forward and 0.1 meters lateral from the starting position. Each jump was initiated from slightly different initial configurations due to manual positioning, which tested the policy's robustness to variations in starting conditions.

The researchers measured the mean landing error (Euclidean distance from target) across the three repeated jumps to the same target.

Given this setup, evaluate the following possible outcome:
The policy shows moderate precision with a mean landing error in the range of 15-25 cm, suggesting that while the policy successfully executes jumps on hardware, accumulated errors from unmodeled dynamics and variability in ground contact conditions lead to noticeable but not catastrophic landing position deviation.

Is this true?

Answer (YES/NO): NO